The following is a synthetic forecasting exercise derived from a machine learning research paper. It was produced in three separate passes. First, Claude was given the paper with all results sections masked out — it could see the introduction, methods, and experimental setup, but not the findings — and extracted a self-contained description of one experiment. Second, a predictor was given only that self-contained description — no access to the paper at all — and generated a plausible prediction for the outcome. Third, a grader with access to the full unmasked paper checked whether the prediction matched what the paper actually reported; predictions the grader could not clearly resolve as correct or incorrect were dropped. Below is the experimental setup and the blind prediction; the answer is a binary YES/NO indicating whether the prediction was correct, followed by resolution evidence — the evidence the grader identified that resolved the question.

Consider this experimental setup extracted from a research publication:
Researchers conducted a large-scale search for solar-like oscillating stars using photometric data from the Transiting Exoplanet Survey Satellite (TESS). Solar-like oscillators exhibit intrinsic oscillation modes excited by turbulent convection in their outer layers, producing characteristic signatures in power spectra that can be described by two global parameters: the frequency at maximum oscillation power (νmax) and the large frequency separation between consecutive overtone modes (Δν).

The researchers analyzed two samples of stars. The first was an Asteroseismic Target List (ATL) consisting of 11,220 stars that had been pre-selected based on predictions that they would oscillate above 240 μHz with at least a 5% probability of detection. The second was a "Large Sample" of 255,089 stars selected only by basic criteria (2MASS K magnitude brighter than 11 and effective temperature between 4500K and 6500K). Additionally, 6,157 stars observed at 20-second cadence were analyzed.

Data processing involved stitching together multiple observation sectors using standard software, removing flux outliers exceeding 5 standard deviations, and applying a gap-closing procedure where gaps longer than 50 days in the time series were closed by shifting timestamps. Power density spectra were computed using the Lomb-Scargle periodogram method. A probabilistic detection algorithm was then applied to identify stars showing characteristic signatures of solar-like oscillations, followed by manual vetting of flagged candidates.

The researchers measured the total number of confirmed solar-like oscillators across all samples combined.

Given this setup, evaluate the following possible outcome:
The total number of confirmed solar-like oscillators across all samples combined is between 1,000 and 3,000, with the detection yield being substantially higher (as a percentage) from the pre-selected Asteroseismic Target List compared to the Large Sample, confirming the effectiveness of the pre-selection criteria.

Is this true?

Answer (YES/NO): NO